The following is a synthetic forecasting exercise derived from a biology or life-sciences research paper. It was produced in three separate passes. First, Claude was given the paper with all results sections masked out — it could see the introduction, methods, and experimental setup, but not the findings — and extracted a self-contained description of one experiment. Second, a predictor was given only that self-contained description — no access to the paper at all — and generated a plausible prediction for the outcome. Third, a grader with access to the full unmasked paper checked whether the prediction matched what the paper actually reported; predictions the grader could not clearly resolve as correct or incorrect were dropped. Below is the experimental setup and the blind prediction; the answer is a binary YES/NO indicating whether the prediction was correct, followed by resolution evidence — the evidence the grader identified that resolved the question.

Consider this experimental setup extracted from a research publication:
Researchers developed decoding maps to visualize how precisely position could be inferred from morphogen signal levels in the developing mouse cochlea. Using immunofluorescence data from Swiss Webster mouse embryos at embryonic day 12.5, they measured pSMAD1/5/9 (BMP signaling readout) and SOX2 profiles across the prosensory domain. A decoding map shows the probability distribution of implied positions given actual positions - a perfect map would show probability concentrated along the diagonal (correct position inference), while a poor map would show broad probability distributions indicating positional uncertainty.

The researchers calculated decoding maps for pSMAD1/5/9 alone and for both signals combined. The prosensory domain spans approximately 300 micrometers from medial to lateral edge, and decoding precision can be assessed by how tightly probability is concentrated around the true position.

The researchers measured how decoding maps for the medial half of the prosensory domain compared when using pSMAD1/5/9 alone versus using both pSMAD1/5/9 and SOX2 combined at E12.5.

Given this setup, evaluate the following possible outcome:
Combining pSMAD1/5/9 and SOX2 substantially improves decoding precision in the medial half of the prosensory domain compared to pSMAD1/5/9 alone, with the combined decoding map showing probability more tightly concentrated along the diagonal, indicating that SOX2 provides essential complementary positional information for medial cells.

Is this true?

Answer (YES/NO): NO